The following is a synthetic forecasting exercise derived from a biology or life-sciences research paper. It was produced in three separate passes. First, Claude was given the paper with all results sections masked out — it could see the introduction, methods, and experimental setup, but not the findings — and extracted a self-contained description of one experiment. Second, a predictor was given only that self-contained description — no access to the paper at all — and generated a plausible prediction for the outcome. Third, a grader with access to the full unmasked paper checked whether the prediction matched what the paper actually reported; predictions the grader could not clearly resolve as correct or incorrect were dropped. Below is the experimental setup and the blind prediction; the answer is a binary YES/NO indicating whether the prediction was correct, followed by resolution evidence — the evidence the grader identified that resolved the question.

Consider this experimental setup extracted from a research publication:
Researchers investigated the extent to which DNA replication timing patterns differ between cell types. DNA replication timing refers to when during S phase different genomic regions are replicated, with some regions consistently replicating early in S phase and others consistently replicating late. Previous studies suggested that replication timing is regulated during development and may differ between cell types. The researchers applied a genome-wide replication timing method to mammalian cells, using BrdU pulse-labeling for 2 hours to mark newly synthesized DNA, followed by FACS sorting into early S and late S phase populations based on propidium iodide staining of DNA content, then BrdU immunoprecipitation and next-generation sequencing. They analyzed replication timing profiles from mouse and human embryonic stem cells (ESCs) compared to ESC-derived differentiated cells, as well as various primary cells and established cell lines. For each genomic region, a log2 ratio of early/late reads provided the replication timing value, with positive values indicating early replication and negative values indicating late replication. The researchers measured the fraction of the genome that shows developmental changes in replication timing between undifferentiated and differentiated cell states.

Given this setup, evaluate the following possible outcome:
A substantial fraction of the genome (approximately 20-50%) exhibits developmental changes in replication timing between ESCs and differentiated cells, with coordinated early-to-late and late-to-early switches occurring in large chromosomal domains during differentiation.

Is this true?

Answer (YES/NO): YES